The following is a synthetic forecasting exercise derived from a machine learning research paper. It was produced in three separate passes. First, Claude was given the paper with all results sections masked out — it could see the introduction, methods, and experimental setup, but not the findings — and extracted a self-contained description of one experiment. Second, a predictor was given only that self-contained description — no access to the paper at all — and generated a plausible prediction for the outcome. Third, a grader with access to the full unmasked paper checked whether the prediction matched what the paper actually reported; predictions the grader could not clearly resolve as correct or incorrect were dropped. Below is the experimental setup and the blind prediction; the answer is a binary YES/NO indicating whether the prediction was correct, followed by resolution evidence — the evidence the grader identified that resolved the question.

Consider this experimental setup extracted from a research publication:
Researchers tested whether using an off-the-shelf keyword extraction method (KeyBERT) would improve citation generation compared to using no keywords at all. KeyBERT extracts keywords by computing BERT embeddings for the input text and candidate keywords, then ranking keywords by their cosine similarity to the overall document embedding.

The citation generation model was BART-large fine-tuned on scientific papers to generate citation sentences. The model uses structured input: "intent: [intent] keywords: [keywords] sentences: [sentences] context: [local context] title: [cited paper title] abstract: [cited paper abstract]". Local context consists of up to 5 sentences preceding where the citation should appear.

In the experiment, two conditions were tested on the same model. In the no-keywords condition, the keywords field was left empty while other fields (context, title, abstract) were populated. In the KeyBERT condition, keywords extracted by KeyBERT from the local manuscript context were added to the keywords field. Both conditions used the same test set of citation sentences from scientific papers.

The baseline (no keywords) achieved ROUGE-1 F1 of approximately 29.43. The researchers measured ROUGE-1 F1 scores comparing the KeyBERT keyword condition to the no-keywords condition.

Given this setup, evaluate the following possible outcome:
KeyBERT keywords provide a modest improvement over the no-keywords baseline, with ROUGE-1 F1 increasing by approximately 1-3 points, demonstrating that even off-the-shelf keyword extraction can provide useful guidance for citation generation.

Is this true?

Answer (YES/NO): NO